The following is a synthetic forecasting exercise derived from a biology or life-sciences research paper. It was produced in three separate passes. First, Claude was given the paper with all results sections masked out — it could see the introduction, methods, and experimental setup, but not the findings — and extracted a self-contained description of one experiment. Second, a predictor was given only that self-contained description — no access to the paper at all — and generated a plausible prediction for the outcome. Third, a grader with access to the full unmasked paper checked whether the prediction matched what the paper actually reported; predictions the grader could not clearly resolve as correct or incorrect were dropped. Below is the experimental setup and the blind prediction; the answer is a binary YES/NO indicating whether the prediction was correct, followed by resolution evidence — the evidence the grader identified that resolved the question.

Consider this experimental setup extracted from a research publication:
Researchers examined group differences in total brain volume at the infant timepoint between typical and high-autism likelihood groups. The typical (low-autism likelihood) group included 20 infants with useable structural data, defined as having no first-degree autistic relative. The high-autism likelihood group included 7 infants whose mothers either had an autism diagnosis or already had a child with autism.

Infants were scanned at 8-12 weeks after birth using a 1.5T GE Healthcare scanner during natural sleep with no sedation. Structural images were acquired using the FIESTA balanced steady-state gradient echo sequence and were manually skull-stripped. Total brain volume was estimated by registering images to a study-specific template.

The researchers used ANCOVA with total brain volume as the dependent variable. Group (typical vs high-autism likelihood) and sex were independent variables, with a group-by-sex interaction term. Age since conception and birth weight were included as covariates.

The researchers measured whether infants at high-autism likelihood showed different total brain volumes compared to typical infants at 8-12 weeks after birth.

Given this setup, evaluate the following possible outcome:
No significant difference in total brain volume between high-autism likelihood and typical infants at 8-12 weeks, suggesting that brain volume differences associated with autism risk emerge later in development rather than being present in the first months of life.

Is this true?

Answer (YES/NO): YES